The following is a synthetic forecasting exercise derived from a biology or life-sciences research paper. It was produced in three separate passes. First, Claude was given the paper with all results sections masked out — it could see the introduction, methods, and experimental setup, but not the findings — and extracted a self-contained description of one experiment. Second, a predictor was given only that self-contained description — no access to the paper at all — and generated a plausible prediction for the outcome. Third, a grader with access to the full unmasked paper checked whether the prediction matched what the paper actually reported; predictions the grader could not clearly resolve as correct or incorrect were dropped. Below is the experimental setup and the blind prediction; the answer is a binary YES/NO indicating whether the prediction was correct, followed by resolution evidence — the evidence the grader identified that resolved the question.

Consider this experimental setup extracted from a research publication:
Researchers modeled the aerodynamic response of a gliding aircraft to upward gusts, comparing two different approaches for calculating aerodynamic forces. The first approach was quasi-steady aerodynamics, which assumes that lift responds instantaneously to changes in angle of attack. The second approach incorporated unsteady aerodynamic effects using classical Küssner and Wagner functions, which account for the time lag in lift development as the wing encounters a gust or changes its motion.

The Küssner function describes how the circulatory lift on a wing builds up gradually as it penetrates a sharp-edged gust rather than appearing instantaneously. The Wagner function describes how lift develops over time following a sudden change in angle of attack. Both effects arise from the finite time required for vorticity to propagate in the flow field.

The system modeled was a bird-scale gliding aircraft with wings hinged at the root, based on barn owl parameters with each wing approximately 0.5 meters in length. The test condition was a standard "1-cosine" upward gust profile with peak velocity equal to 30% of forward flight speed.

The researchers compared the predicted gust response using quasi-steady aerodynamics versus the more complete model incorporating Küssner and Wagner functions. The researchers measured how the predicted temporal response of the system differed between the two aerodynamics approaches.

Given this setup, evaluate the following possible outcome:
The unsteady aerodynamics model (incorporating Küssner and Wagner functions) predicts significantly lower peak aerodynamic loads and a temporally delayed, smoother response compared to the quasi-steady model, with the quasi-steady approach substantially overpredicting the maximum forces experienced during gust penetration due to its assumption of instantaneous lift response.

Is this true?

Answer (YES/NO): NO